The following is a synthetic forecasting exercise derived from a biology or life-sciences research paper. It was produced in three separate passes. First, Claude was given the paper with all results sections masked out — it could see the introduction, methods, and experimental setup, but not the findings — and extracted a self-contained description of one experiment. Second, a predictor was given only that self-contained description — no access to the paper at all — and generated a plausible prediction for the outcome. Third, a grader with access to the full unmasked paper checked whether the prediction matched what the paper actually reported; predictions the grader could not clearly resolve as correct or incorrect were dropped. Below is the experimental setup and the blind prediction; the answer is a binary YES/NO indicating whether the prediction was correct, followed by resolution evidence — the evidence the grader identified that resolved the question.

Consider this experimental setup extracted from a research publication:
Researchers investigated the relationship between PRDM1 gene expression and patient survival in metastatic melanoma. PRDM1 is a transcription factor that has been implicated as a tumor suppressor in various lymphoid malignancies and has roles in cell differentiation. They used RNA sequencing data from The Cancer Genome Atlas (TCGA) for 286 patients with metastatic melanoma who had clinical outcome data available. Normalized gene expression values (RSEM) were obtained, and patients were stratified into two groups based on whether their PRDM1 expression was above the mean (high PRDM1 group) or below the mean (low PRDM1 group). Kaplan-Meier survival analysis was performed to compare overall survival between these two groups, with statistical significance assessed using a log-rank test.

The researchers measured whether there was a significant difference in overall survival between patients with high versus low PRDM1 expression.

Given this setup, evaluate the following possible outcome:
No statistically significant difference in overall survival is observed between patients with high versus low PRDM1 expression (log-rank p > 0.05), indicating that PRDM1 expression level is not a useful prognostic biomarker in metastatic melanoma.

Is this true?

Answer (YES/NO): NO